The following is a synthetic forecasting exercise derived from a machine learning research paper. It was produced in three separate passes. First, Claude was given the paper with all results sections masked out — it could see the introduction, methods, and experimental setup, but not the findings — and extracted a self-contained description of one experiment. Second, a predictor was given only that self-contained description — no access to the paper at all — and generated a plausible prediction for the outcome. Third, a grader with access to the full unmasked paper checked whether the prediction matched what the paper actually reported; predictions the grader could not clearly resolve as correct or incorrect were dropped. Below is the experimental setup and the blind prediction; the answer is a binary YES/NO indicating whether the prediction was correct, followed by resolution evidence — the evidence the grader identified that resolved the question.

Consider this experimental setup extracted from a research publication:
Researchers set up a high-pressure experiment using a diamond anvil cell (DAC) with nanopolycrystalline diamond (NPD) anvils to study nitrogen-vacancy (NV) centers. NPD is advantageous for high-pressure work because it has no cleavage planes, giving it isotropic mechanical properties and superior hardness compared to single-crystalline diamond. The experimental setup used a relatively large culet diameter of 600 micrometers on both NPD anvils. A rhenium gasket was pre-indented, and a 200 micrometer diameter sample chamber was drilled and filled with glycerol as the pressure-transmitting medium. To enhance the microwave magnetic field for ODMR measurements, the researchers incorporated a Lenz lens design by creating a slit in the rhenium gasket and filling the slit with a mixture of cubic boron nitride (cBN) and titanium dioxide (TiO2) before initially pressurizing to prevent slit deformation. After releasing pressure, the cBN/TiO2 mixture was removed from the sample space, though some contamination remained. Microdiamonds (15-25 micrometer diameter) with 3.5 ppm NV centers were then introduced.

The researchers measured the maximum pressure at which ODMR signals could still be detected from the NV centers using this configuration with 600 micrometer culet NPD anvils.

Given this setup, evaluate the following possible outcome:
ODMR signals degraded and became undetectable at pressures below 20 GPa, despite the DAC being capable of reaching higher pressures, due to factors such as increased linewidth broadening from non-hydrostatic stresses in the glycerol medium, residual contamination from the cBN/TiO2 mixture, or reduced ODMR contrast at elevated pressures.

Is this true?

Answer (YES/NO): NO